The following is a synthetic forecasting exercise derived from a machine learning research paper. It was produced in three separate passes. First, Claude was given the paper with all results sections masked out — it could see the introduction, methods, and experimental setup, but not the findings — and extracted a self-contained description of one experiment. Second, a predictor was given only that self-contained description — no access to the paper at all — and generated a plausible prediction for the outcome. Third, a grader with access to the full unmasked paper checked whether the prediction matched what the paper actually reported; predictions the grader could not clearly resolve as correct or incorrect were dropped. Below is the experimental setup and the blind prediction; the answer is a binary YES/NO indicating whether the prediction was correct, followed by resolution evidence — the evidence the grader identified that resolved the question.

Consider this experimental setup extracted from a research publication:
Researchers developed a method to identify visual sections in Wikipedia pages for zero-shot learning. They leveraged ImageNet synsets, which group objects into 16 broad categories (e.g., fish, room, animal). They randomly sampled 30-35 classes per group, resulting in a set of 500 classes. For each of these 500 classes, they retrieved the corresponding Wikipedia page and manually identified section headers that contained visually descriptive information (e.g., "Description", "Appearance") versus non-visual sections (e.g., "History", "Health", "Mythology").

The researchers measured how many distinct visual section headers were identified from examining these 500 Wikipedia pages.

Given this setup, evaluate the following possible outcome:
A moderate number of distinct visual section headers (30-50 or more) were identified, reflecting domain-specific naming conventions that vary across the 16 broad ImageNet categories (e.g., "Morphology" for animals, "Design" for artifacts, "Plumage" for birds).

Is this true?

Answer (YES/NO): YES